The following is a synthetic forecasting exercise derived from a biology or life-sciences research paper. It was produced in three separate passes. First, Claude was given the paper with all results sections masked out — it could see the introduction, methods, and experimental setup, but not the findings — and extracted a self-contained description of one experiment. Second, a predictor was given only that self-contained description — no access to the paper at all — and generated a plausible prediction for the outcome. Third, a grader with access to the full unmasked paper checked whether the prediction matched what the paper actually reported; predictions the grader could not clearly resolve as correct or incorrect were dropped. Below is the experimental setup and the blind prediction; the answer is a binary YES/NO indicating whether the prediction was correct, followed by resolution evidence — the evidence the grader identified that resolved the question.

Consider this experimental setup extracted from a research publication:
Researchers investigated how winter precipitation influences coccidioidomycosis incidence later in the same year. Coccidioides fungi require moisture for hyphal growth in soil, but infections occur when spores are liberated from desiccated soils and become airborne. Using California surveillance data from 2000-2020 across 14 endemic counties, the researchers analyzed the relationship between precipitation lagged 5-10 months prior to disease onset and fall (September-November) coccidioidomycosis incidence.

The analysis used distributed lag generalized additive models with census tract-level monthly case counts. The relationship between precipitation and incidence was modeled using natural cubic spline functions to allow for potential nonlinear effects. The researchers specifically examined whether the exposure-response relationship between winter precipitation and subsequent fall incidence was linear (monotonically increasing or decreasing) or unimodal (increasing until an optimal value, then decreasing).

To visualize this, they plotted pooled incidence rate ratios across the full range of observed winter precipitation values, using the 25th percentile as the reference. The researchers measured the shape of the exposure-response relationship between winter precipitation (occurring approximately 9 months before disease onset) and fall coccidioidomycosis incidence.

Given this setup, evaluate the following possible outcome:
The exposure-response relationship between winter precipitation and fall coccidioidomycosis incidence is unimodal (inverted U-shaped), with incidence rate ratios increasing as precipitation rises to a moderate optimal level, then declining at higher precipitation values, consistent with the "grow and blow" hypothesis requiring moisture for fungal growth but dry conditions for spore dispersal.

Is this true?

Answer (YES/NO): YES